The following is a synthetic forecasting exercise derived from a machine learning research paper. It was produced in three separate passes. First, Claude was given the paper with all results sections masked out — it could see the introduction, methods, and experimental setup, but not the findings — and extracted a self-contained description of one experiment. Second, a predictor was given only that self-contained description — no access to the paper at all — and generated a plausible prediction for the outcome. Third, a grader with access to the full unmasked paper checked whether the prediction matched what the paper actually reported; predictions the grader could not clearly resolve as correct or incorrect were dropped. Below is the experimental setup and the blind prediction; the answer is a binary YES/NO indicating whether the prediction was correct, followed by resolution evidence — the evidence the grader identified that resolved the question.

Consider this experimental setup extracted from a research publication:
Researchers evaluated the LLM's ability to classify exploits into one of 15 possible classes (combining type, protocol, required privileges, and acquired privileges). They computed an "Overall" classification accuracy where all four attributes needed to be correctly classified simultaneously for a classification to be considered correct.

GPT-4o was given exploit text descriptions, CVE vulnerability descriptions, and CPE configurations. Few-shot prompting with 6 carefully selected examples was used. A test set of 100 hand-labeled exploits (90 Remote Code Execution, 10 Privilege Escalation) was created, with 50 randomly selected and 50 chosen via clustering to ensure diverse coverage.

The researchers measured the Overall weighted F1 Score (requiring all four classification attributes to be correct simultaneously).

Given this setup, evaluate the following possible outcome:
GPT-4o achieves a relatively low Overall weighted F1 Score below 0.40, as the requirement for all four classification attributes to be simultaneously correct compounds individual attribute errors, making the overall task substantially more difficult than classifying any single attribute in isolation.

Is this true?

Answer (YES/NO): NO